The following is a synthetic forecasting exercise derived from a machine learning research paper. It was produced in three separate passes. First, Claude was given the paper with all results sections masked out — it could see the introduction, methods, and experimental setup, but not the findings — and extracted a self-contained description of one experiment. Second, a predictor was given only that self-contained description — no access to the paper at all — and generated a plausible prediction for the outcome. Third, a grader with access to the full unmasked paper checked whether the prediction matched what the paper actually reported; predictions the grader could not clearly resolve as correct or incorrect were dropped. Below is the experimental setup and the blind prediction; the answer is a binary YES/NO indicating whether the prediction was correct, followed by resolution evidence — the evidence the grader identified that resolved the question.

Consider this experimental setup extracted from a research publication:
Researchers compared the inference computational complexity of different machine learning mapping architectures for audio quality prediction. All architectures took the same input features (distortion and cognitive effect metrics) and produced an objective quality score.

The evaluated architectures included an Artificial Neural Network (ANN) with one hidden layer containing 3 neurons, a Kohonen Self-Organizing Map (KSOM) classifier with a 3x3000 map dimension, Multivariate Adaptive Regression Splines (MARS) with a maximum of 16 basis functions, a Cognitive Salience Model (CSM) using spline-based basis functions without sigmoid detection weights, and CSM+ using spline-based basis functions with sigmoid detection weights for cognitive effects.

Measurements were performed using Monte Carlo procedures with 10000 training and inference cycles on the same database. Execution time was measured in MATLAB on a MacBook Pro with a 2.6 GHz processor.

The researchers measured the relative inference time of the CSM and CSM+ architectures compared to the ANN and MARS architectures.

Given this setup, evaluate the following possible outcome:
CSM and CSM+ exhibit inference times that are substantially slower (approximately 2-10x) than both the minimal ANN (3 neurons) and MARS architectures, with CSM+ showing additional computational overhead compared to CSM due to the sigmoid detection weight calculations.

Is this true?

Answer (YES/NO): NO